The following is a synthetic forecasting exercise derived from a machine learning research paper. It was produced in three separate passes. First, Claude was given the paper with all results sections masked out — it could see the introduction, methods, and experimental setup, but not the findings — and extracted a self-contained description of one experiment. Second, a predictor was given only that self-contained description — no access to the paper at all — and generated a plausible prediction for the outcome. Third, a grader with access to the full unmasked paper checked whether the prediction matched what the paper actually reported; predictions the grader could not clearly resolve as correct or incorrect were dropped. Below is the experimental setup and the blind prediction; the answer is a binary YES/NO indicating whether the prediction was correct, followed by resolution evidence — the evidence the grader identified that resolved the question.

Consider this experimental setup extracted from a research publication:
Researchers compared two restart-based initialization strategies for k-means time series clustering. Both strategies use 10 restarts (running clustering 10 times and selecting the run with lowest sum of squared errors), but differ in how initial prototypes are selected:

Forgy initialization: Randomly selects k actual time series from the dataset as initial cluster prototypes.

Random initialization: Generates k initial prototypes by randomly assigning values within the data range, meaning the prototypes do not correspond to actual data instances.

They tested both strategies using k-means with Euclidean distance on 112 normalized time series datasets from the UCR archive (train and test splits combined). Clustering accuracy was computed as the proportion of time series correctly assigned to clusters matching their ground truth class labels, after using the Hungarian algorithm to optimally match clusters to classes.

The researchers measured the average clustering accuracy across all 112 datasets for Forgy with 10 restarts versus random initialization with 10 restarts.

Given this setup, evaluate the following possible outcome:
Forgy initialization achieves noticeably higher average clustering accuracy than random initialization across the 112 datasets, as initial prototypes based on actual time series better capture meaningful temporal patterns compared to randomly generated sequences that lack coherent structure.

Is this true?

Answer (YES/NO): NO